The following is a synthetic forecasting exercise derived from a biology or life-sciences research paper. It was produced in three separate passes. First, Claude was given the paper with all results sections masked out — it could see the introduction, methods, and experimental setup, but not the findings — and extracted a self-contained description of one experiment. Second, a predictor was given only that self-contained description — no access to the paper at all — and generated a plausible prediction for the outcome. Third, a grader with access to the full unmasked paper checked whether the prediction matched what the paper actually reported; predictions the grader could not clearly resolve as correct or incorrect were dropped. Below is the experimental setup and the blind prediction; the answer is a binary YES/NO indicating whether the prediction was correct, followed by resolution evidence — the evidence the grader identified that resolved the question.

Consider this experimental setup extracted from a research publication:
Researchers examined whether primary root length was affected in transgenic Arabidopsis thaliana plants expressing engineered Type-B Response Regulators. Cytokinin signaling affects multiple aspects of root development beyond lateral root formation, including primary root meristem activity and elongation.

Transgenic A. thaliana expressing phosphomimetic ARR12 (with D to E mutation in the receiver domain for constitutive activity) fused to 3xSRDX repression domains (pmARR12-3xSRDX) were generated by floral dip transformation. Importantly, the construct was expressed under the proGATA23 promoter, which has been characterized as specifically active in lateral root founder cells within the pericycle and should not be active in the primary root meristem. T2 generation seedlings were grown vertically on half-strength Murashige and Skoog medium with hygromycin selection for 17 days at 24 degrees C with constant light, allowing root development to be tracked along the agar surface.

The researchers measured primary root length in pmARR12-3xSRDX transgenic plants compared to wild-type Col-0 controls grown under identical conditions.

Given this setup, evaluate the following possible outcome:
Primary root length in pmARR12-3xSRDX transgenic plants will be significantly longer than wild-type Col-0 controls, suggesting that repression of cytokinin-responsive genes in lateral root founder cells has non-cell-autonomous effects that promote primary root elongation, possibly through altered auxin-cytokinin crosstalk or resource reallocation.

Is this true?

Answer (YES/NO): NO